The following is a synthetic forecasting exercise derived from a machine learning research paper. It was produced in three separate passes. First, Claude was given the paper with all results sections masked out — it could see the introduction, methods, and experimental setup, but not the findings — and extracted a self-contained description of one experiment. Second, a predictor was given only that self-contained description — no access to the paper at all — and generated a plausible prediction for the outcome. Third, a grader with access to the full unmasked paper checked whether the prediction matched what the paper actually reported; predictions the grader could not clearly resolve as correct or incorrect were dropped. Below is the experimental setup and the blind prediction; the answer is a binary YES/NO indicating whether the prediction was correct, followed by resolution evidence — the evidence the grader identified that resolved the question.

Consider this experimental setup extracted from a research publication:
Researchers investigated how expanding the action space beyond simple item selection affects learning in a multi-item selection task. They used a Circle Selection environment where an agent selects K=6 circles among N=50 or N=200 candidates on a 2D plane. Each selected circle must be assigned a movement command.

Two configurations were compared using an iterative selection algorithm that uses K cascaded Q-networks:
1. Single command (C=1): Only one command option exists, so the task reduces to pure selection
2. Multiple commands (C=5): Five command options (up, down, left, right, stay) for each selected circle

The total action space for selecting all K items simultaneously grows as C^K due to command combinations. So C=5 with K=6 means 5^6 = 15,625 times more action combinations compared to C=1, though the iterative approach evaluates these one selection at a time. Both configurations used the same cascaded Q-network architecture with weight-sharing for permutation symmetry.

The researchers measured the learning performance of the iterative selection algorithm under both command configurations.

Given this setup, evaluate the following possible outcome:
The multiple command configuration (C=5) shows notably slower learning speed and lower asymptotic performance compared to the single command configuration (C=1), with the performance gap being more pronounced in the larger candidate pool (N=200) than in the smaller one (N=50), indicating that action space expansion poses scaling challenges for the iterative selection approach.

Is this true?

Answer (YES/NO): NO